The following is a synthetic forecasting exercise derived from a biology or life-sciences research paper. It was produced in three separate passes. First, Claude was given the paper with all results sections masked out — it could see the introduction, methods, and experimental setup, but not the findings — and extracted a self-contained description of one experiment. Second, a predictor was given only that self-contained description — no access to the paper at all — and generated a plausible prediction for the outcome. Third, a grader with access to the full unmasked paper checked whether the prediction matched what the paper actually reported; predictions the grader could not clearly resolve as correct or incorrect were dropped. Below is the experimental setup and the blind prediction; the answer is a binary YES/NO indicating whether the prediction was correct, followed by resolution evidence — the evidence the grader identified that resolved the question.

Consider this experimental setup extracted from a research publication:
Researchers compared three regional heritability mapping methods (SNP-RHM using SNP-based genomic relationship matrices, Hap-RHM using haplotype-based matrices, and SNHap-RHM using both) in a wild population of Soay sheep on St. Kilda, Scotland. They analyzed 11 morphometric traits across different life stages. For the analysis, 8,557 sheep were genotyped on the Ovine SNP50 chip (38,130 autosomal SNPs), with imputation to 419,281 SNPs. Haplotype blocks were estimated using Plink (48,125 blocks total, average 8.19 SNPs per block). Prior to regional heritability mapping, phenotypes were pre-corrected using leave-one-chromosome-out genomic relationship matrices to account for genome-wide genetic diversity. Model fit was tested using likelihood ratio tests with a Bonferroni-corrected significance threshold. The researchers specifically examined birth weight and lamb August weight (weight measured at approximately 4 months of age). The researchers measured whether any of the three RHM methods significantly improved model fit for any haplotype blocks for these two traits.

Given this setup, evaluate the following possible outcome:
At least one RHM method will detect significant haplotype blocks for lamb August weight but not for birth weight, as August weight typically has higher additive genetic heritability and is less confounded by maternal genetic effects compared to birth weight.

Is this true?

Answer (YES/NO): NO